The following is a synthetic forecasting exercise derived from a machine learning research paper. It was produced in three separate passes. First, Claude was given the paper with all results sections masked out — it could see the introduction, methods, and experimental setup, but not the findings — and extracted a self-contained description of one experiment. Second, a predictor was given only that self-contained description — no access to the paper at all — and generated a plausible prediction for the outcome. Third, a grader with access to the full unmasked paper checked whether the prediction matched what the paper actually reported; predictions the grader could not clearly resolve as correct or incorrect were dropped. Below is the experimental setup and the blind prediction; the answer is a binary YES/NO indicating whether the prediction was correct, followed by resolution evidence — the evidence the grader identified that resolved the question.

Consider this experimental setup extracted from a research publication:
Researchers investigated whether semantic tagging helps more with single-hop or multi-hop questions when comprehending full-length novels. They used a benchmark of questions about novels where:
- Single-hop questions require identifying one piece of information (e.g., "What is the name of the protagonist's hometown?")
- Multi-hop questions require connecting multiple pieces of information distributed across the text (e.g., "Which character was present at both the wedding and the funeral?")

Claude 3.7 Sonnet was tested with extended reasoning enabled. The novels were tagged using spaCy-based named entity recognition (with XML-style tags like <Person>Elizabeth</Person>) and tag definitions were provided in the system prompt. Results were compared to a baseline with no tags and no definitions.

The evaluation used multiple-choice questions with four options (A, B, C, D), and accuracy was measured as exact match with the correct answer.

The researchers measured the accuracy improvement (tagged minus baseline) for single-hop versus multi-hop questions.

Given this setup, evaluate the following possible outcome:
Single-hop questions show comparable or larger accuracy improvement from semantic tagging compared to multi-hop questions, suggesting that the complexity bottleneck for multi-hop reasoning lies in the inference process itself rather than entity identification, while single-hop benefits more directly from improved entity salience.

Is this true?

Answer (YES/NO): YES